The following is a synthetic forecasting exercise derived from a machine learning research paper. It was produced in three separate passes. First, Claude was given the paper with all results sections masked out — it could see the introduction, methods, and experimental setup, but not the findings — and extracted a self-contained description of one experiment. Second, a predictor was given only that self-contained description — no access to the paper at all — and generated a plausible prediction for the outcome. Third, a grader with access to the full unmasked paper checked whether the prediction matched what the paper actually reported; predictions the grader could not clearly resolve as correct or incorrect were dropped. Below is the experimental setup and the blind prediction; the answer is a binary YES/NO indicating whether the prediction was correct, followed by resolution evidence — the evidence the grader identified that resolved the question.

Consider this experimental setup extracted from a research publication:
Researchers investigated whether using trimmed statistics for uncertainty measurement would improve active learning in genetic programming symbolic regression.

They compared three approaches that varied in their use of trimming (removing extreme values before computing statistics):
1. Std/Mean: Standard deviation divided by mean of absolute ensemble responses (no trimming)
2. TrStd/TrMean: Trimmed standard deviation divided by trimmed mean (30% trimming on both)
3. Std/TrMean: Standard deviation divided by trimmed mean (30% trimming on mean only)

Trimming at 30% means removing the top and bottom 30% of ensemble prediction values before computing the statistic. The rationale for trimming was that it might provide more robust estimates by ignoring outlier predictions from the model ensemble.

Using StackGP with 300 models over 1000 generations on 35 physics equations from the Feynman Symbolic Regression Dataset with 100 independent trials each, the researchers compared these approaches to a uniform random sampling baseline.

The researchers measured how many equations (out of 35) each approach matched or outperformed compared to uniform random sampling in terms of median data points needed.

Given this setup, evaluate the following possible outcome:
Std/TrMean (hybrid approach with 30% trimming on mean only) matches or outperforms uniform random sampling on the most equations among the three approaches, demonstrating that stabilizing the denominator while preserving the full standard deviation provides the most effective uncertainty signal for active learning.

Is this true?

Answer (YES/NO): YES